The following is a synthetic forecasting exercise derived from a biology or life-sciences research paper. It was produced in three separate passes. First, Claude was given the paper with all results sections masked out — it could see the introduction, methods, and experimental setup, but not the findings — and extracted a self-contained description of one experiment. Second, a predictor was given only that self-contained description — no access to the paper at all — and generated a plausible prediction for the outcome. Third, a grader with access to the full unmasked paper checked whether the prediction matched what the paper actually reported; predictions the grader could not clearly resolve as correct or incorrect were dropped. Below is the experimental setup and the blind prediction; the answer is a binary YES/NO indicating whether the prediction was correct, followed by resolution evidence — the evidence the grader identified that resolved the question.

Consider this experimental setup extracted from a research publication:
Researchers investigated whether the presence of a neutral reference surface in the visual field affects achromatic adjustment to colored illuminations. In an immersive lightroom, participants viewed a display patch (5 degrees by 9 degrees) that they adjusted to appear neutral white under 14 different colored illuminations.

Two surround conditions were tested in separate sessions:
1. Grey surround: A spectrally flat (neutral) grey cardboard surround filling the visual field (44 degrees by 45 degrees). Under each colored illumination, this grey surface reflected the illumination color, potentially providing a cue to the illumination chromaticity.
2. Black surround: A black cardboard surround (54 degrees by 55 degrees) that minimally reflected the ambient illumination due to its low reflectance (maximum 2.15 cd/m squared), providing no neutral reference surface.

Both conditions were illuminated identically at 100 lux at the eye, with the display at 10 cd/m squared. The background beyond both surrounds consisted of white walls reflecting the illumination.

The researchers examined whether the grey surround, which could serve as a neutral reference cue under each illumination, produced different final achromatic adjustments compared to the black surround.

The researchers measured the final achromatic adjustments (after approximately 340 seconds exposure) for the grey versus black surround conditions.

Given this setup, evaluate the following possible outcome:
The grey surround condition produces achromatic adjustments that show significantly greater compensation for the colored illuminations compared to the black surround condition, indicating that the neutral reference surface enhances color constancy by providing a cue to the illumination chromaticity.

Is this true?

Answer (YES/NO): NO